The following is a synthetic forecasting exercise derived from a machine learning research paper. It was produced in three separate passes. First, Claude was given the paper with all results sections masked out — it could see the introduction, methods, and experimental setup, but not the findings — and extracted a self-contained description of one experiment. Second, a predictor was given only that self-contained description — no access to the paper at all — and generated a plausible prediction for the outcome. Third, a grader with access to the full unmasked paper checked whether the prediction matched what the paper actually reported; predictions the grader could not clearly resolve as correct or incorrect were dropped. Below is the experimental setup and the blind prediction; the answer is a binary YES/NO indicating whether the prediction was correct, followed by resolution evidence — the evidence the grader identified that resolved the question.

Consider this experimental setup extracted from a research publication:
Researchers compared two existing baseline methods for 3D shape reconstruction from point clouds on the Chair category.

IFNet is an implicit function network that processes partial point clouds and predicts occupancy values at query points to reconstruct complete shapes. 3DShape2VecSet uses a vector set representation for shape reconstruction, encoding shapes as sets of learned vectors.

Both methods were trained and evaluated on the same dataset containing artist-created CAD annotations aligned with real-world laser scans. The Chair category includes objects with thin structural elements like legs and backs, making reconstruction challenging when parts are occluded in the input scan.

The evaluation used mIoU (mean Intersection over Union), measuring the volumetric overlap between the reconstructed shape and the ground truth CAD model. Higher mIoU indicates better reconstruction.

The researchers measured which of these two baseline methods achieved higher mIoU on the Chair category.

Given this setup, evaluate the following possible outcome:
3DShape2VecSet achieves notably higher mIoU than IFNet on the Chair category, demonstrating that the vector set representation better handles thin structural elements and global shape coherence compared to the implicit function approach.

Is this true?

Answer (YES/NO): YES